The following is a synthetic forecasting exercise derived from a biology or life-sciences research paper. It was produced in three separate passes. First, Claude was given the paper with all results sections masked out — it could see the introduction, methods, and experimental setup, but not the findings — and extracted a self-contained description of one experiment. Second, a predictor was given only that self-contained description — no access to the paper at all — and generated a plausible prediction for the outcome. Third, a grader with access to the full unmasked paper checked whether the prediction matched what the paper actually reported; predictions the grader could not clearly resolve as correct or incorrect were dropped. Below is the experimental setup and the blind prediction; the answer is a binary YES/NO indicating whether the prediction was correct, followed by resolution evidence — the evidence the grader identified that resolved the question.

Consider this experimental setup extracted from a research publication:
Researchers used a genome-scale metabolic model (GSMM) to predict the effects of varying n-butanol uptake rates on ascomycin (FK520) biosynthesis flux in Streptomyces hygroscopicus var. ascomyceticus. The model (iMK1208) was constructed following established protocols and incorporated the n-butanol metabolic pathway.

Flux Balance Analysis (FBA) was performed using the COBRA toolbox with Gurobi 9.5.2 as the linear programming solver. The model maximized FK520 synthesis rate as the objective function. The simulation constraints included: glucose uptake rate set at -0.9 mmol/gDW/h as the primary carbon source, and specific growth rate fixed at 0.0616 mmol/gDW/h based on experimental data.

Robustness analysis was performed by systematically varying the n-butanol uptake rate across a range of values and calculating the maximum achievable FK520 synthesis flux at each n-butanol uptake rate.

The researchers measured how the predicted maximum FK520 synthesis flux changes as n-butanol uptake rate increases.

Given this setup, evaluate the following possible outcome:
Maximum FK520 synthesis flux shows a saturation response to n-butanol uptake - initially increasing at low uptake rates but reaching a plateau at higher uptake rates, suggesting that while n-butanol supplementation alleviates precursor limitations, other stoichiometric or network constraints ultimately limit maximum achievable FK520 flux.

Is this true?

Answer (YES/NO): NO